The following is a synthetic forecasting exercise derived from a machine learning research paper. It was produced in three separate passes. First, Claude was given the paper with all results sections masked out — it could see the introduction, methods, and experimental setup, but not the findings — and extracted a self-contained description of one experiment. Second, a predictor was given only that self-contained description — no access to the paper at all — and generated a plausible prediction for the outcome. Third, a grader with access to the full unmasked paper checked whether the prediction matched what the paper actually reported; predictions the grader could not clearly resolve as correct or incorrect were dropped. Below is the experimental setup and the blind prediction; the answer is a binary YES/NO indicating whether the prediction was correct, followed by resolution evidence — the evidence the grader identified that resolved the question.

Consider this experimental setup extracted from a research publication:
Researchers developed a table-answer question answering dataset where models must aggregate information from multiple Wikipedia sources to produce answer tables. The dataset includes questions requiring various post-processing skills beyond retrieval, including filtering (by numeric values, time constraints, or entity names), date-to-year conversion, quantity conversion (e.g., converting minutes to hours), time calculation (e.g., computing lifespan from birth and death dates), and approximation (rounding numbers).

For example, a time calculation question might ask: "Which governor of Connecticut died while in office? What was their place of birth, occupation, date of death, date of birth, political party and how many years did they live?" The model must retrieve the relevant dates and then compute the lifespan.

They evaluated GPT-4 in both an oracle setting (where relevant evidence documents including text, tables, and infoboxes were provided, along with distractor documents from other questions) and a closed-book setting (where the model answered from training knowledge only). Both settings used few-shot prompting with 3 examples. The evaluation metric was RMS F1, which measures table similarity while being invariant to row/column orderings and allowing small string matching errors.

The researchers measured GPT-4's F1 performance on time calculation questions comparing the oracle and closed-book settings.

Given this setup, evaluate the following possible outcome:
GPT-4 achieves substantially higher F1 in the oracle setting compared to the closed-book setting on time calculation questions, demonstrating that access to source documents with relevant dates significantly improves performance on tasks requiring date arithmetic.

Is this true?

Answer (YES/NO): YES